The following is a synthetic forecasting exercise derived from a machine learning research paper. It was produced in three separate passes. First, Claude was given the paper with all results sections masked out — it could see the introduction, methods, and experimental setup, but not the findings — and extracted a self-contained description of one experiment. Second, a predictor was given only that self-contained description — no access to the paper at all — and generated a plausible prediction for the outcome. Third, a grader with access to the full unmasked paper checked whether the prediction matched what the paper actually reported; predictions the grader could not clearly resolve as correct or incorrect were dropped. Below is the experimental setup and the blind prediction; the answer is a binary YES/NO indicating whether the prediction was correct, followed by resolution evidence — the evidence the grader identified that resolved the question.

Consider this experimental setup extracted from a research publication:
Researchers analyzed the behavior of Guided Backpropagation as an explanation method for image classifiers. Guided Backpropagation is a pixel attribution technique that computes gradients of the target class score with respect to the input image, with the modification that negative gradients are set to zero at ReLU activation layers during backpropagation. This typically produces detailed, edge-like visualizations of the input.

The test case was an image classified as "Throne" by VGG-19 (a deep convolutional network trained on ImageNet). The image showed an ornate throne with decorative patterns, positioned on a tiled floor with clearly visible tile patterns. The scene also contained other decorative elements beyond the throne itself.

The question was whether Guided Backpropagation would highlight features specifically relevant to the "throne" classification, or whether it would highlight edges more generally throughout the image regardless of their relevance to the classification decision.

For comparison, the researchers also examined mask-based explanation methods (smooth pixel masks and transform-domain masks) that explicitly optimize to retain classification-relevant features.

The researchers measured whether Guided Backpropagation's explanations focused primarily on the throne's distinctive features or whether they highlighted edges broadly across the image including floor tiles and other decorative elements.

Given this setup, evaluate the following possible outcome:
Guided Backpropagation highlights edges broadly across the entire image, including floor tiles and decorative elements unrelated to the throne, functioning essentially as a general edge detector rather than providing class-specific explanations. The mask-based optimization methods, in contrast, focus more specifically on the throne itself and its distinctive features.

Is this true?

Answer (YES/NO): YES